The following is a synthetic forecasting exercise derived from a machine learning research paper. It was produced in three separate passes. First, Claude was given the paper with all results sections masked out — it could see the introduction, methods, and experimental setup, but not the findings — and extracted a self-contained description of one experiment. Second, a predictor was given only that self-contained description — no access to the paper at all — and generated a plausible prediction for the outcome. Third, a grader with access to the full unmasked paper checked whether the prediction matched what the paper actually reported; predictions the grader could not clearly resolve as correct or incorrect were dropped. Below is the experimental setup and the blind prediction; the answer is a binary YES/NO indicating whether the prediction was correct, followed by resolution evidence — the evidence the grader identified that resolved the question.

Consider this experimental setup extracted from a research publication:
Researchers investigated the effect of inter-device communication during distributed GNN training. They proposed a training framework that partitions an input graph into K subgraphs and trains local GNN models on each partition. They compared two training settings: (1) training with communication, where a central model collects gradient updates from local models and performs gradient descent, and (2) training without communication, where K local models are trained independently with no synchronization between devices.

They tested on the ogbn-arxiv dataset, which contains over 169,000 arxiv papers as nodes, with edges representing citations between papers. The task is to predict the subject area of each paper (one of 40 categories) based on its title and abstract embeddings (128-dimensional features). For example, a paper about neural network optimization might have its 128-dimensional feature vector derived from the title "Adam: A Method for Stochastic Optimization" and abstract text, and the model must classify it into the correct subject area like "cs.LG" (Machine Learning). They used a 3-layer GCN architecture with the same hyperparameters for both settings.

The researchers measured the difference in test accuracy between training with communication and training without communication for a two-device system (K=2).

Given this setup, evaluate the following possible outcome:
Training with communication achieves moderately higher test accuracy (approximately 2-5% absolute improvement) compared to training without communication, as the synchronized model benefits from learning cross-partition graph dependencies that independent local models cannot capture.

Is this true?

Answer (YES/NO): NO